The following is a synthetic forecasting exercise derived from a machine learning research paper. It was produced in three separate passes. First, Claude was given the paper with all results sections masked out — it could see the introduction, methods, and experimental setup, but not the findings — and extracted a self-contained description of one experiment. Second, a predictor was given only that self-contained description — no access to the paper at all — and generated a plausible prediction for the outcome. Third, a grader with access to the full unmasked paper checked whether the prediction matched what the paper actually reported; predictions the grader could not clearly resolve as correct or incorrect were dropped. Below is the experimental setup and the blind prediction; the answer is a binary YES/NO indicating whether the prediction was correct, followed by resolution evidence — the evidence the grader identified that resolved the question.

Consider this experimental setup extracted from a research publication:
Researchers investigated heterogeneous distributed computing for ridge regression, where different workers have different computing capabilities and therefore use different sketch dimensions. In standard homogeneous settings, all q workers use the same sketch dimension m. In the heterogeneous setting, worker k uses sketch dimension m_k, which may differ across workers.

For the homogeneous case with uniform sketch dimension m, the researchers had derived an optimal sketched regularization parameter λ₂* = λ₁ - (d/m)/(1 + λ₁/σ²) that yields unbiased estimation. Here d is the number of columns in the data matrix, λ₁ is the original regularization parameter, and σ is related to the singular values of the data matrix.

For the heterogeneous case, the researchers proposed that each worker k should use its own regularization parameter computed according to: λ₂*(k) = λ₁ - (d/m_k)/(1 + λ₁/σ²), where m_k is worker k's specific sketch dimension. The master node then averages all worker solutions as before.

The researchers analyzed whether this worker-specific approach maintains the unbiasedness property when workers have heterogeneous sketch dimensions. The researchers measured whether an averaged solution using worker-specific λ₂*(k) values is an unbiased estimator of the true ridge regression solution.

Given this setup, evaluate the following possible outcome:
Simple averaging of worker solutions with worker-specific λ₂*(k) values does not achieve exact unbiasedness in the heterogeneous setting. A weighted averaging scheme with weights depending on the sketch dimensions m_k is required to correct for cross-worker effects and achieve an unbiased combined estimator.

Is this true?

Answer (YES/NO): NO